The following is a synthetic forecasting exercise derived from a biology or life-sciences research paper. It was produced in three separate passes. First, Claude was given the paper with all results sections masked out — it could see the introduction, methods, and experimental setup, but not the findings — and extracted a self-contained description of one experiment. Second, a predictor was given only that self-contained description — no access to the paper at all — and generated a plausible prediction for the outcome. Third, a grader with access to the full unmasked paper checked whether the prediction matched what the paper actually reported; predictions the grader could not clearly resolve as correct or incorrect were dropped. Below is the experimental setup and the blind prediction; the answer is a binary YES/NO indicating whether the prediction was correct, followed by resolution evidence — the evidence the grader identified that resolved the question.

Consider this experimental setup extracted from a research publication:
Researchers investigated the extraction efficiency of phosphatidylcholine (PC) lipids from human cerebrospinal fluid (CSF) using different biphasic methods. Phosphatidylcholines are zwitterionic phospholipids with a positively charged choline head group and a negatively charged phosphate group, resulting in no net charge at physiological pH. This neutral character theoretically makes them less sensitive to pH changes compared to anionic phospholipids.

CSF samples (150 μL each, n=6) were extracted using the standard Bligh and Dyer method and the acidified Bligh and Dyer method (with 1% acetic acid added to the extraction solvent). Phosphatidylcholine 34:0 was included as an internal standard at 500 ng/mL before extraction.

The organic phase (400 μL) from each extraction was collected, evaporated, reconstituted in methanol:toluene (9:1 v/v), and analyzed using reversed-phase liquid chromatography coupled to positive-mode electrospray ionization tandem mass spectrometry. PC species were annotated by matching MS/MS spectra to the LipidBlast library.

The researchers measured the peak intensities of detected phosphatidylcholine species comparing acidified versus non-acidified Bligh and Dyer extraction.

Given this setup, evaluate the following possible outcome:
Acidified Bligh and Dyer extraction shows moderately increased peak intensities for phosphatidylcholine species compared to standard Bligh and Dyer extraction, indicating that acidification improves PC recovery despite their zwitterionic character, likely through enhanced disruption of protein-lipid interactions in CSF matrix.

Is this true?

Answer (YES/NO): NO